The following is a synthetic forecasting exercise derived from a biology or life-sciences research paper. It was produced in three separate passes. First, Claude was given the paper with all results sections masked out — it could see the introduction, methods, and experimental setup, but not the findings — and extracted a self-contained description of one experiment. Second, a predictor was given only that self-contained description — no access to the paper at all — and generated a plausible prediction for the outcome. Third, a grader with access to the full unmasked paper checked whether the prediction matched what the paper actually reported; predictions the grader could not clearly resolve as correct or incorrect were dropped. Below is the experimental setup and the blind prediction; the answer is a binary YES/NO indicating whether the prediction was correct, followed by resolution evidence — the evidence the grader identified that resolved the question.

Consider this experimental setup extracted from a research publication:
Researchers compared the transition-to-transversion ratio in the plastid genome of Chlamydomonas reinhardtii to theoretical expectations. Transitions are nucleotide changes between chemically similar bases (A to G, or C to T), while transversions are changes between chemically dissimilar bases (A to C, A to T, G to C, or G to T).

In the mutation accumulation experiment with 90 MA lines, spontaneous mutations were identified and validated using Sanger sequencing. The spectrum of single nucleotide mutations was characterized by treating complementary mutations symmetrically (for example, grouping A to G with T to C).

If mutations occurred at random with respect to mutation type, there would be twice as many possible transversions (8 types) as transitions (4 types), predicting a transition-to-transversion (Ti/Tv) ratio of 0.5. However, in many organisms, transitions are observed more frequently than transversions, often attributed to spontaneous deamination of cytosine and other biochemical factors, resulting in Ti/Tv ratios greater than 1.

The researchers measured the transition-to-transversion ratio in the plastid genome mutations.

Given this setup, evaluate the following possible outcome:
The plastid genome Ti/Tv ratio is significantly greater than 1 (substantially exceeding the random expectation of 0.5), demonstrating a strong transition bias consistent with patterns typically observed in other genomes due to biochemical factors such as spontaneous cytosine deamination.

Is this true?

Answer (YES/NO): NO